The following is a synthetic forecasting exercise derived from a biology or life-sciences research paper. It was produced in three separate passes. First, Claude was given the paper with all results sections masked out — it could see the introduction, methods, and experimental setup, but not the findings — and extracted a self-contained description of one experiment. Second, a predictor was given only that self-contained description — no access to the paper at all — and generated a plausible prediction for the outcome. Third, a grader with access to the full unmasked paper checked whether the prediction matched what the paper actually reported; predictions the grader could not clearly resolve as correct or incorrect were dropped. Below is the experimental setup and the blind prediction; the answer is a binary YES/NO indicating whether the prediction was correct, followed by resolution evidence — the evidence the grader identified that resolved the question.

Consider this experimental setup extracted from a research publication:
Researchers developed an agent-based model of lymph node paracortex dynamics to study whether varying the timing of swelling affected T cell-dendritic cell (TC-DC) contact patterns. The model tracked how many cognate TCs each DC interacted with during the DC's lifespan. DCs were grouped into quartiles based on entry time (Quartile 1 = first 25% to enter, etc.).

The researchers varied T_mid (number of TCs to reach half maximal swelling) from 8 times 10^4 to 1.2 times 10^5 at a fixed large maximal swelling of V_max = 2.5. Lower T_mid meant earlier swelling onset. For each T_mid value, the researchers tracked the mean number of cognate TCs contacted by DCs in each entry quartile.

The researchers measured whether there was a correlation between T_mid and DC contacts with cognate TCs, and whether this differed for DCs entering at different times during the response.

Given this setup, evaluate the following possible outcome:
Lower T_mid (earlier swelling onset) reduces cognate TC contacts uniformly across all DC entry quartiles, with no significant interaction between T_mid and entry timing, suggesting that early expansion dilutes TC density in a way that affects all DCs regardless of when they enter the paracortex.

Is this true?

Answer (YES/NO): NO